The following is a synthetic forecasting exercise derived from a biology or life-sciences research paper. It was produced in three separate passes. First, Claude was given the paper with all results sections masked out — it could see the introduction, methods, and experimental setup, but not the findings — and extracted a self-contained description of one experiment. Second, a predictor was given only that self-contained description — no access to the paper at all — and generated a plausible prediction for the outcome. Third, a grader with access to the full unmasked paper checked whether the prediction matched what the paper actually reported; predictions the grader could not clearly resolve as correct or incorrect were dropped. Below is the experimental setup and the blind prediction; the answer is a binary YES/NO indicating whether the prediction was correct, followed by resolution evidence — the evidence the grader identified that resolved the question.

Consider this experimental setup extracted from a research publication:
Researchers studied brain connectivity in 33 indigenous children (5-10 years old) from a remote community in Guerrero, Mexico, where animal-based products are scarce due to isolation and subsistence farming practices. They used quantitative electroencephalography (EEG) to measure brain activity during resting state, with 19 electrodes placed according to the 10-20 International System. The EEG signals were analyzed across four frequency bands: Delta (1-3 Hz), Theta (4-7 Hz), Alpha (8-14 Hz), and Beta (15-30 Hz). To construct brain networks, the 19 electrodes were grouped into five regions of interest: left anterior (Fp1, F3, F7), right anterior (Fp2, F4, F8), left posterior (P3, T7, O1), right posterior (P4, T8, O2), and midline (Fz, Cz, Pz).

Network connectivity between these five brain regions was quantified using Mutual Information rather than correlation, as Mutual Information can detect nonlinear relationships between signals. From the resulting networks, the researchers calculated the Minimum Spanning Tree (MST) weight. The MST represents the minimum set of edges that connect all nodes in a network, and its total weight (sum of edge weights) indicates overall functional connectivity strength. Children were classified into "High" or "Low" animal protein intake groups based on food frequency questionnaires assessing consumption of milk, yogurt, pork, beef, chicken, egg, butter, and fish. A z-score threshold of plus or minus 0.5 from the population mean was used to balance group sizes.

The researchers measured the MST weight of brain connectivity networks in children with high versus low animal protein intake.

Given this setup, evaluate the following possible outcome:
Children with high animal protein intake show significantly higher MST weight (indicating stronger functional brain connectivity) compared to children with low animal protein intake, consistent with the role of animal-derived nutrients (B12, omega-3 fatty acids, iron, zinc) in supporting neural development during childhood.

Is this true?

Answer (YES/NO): YES